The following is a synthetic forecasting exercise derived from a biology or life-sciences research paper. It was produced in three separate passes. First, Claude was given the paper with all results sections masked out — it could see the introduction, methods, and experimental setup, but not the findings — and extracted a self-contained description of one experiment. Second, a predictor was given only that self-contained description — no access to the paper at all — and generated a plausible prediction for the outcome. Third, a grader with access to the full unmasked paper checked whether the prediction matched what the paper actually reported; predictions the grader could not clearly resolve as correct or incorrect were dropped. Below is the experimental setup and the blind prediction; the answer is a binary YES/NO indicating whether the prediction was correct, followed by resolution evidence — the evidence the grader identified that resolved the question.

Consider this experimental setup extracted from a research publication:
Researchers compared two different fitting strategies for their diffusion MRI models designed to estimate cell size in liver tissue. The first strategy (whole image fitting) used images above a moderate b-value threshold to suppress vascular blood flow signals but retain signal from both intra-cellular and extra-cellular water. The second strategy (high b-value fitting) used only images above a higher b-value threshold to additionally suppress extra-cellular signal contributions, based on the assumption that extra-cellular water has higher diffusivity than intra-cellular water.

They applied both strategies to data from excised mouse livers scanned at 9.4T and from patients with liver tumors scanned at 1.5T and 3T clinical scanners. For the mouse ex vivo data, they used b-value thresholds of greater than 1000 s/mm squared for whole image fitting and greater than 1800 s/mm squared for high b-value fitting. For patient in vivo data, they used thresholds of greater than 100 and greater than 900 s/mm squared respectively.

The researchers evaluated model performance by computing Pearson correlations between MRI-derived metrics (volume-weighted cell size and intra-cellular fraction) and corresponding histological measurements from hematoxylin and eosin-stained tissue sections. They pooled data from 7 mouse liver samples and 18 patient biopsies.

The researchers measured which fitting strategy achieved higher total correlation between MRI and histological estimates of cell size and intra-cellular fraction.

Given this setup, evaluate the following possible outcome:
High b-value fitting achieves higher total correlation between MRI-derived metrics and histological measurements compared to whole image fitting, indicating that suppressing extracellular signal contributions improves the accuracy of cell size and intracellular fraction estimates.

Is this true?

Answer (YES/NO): YES